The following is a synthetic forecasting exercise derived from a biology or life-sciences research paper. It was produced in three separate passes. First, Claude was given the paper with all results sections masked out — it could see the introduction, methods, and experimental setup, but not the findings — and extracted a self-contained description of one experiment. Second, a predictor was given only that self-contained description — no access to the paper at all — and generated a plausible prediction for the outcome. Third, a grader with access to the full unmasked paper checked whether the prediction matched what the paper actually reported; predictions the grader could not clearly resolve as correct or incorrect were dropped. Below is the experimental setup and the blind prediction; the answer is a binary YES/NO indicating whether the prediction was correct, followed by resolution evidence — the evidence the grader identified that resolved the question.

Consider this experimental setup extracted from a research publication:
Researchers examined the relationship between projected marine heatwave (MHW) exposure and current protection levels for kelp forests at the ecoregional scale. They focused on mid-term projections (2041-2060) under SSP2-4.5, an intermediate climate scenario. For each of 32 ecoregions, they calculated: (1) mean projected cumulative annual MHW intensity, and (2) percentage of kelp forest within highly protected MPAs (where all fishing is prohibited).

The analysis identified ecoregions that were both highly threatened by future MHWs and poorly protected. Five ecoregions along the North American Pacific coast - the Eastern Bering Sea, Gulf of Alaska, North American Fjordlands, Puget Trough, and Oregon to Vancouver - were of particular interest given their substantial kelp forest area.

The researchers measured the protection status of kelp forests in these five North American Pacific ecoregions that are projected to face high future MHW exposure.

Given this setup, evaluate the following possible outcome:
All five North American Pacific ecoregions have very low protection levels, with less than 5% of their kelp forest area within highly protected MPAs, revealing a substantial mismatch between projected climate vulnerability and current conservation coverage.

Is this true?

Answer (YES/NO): YES